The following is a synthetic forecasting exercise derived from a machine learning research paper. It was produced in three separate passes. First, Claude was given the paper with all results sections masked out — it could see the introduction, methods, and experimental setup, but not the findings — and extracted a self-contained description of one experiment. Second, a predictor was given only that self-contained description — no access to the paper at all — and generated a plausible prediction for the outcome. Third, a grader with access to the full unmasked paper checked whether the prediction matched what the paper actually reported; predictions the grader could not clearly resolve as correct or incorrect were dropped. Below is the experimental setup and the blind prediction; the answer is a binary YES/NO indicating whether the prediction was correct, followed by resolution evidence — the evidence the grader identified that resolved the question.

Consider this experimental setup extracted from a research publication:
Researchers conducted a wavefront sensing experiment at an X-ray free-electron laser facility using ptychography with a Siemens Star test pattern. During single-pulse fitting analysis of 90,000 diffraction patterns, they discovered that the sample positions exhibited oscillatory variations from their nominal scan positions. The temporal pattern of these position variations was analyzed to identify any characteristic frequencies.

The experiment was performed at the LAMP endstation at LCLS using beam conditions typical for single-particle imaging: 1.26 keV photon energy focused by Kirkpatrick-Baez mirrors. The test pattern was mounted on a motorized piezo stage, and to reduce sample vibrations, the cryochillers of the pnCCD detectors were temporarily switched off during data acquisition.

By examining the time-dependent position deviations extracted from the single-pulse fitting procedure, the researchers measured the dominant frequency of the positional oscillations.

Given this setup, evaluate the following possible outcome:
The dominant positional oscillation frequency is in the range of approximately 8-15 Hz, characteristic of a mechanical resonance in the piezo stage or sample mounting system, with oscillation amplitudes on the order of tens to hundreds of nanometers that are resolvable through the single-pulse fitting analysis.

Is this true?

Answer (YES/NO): NO